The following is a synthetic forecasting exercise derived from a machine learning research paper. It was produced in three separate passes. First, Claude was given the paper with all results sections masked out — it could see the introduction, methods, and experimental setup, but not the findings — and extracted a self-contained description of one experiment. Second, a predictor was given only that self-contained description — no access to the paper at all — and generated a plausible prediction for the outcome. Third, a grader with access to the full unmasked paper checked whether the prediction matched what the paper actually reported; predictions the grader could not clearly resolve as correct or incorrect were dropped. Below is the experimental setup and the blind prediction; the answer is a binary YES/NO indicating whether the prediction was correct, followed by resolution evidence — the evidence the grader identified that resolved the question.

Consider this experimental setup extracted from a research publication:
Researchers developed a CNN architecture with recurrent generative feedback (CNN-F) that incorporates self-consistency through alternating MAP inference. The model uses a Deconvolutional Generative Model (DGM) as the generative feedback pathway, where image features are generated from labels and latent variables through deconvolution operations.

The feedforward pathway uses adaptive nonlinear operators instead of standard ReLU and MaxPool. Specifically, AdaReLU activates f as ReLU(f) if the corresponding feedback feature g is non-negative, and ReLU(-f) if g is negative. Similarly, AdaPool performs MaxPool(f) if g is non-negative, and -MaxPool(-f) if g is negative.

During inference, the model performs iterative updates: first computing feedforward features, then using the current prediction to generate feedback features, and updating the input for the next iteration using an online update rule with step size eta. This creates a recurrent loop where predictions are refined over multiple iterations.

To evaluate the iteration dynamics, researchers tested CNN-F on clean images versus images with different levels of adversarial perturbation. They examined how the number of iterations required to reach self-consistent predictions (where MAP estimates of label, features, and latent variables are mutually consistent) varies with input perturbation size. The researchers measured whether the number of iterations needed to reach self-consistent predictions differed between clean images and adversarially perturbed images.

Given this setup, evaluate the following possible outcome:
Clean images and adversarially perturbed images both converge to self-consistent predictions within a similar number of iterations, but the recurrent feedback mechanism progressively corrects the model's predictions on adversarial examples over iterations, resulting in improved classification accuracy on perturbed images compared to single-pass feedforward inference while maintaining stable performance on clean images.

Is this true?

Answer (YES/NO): NO